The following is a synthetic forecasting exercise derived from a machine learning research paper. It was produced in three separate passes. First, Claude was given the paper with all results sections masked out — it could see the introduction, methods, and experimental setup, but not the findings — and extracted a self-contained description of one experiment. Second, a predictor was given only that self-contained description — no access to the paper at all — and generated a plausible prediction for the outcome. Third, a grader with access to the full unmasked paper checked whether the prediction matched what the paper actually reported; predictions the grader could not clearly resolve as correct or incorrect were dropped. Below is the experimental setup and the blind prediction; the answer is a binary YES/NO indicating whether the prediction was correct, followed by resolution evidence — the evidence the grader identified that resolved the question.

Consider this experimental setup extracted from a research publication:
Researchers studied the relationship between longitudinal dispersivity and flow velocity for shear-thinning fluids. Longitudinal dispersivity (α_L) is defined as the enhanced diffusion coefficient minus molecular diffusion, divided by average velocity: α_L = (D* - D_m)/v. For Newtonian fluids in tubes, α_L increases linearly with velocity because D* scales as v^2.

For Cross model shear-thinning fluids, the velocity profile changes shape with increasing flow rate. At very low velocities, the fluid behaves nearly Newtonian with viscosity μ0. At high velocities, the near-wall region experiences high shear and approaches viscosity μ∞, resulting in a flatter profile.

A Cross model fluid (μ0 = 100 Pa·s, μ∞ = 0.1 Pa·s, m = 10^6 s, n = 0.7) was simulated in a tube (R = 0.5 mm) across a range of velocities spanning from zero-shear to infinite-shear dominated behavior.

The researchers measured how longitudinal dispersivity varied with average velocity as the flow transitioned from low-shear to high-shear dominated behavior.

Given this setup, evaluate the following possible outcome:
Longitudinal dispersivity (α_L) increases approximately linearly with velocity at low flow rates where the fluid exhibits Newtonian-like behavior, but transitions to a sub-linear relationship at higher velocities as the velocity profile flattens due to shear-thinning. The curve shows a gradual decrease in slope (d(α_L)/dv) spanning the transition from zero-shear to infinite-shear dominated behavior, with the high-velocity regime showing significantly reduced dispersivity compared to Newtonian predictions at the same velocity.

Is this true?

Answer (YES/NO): NO